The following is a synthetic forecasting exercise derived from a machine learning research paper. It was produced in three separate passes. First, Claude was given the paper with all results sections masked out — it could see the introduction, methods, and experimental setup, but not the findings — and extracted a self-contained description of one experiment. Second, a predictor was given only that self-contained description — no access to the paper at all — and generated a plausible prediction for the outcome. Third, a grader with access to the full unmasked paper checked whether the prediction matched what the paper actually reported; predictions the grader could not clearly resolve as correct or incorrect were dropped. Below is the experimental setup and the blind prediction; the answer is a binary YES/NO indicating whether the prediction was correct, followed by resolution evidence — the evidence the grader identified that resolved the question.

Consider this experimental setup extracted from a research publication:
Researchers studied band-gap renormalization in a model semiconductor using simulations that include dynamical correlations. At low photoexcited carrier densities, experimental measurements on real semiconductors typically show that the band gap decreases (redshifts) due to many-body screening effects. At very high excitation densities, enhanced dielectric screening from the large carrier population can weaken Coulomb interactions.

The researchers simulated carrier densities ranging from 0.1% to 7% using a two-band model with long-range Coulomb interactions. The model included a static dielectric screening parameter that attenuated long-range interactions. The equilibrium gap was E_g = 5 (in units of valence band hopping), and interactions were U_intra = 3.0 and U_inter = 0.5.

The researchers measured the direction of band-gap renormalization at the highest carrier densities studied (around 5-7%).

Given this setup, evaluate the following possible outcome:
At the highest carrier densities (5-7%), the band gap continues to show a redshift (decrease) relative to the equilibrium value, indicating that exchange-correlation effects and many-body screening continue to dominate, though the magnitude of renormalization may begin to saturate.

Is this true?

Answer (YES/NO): YES